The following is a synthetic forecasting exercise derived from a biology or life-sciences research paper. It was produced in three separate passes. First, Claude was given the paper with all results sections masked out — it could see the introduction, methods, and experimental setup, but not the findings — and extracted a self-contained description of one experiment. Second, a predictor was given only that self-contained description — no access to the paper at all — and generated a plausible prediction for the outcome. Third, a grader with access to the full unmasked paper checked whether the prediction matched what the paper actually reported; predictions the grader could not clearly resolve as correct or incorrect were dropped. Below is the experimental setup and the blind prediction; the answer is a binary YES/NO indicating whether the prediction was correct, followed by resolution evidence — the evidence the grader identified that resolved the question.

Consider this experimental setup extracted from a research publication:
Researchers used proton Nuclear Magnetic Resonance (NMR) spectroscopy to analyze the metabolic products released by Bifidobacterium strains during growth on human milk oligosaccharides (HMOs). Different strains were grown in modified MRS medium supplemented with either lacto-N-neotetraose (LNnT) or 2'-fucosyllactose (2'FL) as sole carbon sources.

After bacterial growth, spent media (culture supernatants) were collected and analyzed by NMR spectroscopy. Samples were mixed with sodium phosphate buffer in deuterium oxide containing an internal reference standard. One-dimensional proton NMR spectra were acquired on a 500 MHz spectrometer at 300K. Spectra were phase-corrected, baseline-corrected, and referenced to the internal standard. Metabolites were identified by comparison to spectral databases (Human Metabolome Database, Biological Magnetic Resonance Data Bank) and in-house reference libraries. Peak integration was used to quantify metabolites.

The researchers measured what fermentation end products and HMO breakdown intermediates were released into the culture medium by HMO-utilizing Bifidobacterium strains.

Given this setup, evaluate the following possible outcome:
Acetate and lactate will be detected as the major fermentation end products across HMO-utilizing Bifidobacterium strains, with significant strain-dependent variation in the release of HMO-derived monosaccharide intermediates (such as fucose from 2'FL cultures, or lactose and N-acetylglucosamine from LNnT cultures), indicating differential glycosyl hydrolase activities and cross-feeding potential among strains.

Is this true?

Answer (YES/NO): NO